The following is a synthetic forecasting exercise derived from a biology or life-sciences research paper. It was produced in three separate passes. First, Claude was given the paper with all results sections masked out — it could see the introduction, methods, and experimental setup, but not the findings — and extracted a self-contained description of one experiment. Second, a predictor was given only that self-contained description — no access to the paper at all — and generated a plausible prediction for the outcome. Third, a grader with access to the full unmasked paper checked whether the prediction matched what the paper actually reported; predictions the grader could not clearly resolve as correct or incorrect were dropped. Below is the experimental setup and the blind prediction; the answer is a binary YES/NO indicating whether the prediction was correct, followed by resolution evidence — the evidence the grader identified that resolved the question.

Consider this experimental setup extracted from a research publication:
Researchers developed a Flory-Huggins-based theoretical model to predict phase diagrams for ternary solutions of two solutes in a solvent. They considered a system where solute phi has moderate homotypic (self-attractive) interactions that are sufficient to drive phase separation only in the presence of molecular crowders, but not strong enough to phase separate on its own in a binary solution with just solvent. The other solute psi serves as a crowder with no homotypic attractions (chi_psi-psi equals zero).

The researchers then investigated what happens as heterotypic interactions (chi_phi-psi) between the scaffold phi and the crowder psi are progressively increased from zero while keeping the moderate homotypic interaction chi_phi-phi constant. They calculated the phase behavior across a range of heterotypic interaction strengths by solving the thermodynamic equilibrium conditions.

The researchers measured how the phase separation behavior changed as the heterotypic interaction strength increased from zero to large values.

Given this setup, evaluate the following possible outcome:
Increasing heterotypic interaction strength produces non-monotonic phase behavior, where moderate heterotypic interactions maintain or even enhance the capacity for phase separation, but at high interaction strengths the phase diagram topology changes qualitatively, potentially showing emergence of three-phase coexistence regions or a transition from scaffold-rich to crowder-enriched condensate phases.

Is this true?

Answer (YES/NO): NO